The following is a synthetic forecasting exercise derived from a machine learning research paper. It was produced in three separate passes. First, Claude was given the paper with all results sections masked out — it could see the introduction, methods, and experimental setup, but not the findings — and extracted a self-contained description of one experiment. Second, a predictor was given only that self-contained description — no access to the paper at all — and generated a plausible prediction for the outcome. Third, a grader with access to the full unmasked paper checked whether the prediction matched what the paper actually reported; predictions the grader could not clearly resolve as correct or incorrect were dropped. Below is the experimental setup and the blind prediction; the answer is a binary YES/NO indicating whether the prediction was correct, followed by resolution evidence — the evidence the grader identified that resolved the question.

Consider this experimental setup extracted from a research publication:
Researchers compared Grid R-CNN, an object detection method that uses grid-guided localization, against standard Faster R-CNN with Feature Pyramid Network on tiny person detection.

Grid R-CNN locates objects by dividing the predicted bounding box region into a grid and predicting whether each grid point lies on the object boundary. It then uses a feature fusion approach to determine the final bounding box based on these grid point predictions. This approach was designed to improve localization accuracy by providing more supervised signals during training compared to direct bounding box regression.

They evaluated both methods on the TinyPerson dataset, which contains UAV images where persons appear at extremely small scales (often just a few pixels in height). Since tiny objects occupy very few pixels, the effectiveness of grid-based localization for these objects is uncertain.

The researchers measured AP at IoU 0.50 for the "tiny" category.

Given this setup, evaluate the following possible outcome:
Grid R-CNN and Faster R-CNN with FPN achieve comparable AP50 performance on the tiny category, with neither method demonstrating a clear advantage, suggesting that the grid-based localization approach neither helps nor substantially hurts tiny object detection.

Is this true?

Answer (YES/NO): YES